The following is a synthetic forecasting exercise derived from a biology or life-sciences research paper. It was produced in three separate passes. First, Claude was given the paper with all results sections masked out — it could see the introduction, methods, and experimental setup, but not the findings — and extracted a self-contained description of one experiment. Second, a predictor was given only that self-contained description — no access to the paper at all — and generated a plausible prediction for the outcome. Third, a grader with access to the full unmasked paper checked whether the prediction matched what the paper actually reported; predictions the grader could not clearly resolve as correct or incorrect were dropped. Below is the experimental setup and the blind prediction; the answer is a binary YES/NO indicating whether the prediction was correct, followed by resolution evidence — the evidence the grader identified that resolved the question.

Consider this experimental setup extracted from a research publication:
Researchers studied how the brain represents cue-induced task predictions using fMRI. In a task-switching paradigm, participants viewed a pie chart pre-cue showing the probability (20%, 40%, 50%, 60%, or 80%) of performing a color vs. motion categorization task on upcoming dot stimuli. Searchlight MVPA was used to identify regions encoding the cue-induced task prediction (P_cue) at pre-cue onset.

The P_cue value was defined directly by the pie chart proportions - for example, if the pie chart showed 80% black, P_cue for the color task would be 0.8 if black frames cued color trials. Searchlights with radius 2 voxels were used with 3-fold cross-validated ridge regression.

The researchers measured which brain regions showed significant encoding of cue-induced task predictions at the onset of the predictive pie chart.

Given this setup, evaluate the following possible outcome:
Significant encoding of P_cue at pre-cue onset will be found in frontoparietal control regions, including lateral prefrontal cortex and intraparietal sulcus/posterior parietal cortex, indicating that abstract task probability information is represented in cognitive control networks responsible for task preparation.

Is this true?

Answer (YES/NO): NO